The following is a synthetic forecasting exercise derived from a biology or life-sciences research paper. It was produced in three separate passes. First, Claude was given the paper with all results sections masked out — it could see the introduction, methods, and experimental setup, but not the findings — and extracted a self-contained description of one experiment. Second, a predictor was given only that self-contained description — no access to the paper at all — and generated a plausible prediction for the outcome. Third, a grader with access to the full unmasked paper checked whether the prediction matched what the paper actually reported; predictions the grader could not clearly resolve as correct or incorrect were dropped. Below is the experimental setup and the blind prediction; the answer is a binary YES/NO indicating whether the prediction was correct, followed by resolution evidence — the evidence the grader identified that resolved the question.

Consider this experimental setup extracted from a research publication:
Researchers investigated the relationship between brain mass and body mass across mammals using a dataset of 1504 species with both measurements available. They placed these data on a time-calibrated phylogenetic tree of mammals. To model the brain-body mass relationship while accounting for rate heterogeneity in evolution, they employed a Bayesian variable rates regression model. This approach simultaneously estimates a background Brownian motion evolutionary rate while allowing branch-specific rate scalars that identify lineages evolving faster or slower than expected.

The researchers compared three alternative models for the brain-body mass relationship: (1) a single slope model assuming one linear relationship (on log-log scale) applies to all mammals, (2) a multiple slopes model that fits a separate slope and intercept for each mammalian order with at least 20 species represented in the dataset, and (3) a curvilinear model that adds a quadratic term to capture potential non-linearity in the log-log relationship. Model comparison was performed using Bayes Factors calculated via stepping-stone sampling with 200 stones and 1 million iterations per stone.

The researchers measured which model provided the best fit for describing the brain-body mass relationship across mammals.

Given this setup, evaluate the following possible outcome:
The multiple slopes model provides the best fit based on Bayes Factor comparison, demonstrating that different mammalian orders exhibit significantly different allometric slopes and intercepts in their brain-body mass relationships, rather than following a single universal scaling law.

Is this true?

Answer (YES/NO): NO